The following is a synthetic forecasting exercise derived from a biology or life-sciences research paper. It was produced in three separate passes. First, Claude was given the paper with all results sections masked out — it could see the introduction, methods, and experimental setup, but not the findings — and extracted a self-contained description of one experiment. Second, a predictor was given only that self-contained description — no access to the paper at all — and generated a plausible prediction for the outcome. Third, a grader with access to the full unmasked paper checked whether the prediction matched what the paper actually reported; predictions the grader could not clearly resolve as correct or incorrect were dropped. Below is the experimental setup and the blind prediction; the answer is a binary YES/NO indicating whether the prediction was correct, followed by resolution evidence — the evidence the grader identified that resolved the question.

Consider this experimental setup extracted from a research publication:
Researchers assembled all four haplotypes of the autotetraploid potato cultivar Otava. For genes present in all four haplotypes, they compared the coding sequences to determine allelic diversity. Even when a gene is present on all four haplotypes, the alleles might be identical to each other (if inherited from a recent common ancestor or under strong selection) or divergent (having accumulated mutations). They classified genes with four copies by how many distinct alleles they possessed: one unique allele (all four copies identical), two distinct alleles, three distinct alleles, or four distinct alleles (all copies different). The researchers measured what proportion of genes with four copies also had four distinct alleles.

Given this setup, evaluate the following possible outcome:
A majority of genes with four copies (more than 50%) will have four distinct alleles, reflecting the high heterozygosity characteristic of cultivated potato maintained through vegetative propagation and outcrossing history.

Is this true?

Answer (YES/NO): NO